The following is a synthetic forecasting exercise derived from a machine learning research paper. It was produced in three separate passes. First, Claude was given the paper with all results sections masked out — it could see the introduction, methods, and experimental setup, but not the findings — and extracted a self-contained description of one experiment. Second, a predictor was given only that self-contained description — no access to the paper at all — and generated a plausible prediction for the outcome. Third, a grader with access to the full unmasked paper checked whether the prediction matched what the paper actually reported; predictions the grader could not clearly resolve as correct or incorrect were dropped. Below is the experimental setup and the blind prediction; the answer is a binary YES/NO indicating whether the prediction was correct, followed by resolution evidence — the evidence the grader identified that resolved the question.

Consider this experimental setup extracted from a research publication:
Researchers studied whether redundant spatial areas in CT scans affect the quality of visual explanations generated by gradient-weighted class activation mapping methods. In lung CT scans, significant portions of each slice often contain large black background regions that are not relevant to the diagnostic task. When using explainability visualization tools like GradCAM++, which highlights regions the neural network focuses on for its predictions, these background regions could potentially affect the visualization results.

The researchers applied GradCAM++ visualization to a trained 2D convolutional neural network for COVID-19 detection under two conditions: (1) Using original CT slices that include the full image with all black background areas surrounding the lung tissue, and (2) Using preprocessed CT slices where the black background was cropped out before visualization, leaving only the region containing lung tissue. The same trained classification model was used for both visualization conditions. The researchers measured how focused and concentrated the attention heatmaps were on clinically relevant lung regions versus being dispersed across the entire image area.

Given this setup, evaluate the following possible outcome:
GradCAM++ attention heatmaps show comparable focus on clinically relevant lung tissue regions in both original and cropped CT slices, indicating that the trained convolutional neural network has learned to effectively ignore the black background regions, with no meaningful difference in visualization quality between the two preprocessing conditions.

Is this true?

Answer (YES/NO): NO